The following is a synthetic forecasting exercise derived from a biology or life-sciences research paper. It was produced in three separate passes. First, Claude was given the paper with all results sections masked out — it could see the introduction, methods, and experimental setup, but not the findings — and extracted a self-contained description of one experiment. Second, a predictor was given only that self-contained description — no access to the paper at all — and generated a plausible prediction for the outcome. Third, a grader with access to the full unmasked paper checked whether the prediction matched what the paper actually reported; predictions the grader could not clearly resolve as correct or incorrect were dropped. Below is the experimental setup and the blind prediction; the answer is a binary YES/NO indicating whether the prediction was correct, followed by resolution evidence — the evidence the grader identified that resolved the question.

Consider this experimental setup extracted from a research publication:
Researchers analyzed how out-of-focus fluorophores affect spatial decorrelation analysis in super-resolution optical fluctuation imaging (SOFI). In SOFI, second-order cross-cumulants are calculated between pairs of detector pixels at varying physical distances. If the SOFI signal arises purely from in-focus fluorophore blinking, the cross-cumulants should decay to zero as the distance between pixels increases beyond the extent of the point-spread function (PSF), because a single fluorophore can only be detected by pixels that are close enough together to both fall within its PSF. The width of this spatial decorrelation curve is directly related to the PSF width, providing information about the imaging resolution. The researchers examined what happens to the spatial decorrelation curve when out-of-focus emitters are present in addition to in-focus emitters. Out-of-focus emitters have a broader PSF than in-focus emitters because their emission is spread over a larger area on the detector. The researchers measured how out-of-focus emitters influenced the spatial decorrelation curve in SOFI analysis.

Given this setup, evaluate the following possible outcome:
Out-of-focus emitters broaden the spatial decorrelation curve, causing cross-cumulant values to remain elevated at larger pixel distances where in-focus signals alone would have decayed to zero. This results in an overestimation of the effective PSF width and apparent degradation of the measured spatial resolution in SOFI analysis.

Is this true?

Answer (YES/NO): YES